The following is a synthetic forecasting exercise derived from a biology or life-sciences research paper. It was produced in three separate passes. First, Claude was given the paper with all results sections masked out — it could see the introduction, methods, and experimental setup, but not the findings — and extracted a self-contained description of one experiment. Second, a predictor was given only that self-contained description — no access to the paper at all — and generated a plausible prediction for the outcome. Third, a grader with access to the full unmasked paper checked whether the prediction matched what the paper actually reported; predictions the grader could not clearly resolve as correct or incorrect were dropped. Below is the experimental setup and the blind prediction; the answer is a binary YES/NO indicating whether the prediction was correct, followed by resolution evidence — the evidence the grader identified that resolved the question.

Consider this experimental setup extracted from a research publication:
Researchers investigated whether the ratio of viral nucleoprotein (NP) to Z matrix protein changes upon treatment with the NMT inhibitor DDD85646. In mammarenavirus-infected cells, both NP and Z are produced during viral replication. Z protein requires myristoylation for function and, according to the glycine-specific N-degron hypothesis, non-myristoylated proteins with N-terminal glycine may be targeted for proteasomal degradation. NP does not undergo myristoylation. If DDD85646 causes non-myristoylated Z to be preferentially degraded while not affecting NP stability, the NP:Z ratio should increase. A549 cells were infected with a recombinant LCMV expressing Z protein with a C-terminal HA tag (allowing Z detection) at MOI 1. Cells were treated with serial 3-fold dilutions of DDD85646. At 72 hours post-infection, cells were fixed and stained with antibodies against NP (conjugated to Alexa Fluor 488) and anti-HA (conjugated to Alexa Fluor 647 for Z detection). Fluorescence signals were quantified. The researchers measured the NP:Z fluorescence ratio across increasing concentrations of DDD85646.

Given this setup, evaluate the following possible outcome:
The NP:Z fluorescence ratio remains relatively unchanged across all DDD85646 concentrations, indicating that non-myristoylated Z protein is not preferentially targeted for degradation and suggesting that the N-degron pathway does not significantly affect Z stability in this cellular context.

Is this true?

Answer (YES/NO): NO